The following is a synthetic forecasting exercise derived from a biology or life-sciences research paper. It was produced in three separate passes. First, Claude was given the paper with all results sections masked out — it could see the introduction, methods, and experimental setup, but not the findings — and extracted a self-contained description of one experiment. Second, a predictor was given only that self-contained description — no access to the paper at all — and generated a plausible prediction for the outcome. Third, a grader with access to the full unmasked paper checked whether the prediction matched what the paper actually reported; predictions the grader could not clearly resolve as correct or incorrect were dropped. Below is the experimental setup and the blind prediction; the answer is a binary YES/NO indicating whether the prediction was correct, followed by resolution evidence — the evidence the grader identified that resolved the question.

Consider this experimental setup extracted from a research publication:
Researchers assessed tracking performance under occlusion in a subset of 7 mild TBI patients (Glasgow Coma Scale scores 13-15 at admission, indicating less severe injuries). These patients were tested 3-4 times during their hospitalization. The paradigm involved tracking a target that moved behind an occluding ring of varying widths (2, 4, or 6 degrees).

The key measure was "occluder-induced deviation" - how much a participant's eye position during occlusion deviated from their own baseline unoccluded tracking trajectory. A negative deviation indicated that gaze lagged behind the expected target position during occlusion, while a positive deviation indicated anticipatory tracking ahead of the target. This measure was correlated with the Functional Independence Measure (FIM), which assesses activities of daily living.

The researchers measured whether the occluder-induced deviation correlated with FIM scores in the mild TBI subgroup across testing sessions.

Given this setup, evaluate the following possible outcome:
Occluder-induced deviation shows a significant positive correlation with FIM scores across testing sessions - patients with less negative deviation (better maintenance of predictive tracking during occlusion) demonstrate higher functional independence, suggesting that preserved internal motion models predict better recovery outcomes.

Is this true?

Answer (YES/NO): YES